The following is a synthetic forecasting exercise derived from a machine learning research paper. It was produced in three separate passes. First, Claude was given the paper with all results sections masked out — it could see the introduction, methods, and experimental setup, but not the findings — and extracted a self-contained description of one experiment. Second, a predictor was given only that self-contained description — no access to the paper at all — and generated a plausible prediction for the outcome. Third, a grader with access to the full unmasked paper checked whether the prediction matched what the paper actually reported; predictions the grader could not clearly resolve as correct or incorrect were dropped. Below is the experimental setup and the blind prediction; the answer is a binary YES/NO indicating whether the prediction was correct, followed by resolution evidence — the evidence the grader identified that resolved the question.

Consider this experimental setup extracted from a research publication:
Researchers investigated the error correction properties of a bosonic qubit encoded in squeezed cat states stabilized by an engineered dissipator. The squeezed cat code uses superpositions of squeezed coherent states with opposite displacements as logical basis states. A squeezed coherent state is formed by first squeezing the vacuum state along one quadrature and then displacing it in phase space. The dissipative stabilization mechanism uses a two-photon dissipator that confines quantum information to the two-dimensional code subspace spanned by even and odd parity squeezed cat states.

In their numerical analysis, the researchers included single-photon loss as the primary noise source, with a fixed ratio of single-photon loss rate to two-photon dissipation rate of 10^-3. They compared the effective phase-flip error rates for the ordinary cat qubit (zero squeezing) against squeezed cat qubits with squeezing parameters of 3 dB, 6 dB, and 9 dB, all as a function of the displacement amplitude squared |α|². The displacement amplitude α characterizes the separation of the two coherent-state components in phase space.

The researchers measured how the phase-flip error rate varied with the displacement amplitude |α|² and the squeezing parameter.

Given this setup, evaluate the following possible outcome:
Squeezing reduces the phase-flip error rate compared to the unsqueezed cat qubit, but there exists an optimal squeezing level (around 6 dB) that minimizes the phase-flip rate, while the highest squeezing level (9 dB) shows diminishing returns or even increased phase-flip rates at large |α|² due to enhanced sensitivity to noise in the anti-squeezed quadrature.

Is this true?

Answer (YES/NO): NO